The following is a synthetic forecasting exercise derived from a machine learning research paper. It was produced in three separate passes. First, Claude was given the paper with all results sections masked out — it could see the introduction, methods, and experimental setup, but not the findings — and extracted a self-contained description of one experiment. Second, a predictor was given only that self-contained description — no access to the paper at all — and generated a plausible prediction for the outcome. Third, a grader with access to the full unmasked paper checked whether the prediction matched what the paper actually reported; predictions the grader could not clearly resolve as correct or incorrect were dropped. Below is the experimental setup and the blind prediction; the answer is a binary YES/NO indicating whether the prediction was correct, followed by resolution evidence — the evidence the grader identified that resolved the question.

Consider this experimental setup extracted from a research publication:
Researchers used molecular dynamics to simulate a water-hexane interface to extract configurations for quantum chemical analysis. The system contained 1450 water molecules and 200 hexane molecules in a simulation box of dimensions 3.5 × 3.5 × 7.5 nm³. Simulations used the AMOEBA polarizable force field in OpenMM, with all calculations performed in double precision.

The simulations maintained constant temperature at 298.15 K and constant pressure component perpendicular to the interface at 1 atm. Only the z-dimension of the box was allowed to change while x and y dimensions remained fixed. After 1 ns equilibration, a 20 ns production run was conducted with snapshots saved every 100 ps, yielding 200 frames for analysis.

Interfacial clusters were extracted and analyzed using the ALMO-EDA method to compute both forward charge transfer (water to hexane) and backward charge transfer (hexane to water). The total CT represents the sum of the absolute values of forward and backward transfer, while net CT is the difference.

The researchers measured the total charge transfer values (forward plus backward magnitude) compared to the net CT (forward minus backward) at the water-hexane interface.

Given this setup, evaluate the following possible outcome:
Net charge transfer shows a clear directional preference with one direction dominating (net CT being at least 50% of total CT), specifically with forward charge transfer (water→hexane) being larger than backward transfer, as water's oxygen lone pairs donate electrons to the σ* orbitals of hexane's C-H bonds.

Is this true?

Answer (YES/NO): NO